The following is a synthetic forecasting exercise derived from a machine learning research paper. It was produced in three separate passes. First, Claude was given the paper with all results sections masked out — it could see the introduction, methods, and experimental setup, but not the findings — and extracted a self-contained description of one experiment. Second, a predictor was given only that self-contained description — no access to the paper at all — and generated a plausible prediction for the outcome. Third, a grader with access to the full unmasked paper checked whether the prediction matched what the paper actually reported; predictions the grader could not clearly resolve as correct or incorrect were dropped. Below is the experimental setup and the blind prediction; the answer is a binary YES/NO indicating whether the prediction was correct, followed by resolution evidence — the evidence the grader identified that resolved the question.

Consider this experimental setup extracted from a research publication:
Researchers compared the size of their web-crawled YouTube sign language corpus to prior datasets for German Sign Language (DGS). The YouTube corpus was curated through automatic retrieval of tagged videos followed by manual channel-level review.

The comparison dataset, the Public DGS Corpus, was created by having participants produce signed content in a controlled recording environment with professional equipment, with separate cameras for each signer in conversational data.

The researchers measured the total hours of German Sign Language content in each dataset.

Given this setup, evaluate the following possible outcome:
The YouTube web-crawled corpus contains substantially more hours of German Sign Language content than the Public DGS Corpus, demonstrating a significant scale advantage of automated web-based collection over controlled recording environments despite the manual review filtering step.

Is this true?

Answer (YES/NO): YES